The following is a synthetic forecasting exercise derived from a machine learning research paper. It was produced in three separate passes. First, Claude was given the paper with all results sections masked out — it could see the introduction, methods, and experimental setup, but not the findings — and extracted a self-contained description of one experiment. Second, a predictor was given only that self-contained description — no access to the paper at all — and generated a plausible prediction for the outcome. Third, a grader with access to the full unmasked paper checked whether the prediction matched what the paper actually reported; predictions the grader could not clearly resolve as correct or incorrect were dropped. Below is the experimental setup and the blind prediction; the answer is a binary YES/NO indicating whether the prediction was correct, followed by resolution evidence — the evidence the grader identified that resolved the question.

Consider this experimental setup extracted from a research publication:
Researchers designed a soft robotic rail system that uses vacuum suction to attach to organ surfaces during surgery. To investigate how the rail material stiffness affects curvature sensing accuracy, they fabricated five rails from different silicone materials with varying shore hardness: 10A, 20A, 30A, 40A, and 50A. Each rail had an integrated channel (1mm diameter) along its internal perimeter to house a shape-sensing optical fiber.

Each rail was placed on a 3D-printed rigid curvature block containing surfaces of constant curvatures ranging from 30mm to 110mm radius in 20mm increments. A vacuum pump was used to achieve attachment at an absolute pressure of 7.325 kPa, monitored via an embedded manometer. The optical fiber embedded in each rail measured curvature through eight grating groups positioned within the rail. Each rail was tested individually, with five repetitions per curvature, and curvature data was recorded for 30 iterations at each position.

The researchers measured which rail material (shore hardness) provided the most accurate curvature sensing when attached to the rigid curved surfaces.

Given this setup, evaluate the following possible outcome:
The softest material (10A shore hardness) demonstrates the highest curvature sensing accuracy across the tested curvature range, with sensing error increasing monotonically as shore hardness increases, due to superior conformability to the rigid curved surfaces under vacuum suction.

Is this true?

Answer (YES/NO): NO